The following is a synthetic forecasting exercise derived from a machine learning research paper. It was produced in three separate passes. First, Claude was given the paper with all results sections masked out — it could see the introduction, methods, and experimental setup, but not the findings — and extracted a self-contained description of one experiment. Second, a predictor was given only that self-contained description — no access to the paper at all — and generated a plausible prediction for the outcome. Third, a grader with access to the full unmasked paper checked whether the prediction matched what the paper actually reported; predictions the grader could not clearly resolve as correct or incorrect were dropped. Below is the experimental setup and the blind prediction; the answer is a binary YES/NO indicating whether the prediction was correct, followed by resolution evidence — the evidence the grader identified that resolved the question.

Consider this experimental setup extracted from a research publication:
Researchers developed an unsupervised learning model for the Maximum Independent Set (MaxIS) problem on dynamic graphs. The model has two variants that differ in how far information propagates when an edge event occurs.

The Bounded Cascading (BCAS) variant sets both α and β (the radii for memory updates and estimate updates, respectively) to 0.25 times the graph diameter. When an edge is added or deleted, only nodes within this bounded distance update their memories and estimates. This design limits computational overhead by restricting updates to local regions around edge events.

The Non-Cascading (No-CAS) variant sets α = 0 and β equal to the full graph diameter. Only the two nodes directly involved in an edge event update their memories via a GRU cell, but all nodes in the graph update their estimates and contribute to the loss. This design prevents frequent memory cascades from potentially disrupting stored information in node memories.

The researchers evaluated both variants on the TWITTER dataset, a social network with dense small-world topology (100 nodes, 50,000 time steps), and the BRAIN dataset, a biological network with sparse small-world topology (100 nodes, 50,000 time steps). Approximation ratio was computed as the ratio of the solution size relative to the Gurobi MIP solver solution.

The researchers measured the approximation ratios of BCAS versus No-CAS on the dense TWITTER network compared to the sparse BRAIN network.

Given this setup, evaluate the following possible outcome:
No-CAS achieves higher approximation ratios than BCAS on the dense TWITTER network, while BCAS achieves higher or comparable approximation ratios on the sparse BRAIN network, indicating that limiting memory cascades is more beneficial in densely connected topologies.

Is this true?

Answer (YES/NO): NO